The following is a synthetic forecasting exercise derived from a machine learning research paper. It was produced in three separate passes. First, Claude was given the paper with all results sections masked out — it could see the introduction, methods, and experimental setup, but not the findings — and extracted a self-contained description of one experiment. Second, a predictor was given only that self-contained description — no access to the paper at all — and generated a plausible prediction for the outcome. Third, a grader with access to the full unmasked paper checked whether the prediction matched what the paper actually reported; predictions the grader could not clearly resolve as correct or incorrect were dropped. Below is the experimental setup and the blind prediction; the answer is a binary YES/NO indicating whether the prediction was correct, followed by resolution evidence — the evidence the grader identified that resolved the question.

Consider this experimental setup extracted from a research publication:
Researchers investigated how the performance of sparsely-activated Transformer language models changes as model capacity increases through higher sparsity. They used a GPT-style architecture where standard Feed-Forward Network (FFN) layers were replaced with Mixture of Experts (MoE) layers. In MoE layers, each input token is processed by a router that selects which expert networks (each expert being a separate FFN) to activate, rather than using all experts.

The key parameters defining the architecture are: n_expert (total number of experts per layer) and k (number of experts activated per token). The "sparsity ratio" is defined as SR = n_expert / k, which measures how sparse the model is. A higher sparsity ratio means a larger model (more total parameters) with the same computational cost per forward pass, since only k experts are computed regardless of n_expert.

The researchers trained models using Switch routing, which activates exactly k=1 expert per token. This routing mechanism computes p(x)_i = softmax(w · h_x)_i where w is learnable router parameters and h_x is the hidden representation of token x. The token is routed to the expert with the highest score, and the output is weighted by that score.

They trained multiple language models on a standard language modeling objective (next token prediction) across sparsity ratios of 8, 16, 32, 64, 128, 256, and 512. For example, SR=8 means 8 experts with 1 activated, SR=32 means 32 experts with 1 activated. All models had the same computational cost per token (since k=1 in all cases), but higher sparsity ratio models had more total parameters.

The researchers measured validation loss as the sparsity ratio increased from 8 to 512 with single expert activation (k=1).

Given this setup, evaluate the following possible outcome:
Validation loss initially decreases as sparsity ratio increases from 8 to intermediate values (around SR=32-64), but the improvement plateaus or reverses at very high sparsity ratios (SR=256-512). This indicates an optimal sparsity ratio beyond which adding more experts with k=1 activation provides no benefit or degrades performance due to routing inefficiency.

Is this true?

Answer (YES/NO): NO